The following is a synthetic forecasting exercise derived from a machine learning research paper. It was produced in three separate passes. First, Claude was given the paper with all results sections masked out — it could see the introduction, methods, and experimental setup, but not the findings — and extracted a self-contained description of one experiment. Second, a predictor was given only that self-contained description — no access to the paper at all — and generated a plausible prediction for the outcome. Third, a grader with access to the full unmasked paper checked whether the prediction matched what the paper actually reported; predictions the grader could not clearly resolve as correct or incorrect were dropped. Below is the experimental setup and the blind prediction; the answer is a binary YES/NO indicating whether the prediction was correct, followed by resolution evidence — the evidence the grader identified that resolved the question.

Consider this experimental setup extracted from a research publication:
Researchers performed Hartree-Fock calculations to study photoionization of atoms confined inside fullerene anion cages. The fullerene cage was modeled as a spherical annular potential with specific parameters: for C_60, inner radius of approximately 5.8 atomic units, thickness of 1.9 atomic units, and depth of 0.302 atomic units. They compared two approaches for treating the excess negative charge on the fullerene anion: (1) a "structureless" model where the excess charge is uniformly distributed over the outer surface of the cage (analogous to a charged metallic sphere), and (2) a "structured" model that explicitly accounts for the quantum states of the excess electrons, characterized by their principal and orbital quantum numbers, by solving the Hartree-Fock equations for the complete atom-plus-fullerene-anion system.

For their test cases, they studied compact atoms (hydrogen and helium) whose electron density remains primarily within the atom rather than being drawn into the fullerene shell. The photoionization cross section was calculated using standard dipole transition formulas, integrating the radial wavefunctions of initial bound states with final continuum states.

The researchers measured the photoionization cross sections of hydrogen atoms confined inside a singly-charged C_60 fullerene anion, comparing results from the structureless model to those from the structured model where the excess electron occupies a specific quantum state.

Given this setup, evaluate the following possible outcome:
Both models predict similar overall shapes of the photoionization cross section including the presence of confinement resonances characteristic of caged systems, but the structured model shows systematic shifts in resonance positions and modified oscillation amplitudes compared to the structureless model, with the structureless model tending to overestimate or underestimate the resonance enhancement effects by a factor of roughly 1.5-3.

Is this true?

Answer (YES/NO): NO